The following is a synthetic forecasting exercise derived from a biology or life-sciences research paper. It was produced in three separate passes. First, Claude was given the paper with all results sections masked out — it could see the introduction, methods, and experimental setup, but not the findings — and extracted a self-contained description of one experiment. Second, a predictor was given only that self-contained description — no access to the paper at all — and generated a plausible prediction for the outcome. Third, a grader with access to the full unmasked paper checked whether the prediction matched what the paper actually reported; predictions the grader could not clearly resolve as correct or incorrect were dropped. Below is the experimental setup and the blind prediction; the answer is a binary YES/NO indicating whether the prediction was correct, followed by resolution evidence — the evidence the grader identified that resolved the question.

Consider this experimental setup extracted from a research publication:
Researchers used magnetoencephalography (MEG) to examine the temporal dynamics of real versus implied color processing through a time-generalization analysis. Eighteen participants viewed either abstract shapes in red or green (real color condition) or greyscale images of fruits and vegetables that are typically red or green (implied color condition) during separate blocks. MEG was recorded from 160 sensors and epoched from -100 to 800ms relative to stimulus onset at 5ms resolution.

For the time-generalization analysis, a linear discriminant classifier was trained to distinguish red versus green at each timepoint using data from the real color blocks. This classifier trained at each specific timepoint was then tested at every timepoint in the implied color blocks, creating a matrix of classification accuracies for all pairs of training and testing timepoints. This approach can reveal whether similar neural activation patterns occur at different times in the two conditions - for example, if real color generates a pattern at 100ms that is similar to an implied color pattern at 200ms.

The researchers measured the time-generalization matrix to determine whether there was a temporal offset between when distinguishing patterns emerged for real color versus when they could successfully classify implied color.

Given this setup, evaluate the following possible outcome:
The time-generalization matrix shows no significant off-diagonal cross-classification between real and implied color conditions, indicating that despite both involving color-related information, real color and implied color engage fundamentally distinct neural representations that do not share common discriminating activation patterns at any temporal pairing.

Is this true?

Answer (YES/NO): NO